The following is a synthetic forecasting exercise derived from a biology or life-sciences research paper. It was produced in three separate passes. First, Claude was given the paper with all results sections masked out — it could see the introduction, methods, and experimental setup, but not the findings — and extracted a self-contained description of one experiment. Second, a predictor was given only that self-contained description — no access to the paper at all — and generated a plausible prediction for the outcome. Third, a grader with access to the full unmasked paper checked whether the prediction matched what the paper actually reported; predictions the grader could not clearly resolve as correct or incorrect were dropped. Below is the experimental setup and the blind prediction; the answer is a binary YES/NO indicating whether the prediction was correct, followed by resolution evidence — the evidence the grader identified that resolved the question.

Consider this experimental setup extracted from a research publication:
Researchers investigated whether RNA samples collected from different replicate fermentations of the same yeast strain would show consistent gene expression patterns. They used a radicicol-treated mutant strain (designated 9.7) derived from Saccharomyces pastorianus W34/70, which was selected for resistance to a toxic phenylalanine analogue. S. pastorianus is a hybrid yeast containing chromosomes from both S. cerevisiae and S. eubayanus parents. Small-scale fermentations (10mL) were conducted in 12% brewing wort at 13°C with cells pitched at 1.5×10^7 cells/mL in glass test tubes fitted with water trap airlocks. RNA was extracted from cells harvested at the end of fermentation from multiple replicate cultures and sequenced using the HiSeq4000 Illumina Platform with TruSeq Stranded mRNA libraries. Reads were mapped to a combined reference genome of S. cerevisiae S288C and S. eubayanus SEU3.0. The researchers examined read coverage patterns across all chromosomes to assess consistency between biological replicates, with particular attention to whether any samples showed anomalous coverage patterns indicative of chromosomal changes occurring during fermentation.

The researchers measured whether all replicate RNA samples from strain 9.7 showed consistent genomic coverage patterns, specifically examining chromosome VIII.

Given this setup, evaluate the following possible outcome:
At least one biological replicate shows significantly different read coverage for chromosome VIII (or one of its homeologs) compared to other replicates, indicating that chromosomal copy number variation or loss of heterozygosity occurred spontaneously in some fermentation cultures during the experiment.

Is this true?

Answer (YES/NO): YES